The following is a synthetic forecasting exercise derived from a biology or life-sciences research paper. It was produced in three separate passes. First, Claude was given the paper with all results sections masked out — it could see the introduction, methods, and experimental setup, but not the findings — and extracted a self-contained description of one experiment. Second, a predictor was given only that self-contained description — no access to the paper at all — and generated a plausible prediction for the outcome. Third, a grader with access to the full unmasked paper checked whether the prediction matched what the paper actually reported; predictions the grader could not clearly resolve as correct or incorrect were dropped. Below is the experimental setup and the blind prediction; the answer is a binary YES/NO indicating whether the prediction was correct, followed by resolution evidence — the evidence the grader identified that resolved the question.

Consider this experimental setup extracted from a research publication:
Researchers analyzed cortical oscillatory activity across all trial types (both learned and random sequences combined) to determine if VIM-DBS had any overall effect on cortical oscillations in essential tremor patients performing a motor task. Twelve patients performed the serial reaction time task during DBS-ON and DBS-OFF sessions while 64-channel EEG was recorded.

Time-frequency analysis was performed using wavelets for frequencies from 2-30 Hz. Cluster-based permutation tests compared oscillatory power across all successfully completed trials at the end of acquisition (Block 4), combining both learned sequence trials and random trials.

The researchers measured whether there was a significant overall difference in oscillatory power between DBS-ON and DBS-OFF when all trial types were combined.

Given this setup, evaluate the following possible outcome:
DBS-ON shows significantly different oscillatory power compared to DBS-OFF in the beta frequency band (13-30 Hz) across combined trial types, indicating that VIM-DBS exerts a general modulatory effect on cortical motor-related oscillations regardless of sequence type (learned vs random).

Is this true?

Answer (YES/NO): NO